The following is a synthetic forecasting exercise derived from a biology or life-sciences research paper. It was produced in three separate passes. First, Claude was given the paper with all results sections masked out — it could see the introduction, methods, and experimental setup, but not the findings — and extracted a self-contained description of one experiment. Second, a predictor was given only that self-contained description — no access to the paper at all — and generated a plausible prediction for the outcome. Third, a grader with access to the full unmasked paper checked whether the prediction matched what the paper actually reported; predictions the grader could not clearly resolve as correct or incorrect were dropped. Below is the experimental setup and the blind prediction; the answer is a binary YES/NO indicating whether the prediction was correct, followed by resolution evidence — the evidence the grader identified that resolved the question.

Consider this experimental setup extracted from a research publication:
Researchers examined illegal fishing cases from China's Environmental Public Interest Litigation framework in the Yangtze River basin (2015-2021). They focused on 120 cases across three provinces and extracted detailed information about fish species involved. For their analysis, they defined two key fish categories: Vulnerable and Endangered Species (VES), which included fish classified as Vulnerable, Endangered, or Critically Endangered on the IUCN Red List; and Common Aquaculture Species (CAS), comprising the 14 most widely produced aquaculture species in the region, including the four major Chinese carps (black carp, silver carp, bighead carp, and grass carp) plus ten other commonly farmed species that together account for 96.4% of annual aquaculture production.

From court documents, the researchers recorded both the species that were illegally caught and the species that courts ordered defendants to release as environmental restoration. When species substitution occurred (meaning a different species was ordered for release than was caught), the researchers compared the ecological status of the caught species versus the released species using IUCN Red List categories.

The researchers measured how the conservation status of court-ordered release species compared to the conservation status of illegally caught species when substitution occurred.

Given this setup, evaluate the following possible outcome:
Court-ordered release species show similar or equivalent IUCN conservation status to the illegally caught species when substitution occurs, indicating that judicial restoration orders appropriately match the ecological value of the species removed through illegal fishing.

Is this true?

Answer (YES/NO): NO